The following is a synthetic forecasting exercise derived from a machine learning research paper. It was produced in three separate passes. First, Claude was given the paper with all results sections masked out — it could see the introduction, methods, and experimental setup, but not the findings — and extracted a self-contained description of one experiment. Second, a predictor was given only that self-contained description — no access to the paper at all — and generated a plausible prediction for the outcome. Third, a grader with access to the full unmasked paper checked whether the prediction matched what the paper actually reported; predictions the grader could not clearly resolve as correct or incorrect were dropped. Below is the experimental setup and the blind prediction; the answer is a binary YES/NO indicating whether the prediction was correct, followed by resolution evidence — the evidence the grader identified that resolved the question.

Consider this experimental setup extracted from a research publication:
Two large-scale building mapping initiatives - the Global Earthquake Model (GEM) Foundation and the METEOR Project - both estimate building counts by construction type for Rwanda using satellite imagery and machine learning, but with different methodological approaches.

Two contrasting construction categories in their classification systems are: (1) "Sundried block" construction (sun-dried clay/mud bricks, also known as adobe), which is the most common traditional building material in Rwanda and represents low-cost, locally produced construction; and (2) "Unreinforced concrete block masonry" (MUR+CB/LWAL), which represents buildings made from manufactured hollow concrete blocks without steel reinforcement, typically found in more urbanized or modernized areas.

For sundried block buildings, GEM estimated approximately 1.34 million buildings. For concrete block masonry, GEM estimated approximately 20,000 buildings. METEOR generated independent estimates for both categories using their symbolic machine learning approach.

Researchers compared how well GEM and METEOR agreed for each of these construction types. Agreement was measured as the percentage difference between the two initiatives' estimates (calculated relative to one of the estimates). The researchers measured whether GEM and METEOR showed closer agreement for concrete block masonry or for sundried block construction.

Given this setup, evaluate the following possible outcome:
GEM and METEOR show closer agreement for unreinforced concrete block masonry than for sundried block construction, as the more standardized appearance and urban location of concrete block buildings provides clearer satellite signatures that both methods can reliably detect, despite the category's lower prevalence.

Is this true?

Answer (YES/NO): NO